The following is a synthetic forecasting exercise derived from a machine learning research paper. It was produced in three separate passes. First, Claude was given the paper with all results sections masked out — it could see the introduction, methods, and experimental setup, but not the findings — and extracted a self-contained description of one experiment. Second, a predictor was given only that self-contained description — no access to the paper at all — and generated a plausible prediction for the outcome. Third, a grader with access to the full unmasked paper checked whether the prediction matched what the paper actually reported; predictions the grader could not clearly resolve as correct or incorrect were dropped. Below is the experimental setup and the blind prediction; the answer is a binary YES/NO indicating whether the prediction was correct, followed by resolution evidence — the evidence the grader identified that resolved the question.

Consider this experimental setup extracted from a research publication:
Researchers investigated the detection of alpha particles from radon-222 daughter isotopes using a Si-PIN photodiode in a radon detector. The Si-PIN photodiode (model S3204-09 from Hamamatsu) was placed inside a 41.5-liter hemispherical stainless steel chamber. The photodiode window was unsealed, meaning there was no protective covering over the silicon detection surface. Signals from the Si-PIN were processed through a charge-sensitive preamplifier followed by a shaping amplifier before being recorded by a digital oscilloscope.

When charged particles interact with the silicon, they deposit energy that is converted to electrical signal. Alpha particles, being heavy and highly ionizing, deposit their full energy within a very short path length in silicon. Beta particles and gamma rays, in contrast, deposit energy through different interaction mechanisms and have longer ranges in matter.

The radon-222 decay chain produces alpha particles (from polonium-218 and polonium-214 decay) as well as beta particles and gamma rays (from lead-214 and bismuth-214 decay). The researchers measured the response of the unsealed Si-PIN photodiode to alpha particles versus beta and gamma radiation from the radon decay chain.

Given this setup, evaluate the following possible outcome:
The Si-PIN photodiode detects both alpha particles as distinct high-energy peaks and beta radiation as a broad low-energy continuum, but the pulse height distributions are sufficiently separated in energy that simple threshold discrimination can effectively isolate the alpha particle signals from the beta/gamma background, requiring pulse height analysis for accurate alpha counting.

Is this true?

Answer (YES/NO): NO